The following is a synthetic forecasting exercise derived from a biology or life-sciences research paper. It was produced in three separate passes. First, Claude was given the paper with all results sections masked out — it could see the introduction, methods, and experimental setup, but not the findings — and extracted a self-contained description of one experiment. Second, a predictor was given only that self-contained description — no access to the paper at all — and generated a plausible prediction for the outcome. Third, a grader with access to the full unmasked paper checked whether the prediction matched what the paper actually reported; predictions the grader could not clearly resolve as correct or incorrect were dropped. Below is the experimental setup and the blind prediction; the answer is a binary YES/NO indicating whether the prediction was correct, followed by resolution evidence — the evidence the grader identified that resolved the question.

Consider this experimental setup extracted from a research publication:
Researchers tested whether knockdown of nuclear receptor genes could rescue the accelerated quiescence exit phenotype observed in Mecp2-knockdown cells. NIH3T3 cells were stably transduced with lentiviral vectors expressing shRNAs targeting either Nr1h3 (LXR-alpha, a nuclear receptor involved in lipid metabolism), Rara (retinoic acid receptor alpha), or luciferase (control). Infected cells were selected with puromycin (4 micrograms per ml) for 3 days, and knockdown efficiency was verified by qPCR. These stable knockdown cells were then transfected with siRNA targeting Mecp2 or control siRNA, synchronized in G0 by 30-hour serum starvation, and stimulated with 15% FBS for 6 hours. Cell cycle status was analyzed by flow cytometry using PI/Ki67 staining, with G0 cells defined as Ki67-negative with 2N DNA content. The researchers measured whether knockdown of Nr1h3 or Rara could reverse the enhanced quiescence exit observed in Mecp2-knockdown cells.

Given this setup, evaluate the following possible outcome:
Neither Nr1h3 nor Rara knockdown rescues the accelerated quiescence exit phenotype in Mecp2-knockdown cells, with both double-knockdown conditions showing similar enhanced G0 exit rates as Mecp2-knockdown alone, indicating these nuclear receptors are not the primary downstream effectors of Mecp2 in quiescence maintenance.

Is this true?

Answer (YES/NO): NO